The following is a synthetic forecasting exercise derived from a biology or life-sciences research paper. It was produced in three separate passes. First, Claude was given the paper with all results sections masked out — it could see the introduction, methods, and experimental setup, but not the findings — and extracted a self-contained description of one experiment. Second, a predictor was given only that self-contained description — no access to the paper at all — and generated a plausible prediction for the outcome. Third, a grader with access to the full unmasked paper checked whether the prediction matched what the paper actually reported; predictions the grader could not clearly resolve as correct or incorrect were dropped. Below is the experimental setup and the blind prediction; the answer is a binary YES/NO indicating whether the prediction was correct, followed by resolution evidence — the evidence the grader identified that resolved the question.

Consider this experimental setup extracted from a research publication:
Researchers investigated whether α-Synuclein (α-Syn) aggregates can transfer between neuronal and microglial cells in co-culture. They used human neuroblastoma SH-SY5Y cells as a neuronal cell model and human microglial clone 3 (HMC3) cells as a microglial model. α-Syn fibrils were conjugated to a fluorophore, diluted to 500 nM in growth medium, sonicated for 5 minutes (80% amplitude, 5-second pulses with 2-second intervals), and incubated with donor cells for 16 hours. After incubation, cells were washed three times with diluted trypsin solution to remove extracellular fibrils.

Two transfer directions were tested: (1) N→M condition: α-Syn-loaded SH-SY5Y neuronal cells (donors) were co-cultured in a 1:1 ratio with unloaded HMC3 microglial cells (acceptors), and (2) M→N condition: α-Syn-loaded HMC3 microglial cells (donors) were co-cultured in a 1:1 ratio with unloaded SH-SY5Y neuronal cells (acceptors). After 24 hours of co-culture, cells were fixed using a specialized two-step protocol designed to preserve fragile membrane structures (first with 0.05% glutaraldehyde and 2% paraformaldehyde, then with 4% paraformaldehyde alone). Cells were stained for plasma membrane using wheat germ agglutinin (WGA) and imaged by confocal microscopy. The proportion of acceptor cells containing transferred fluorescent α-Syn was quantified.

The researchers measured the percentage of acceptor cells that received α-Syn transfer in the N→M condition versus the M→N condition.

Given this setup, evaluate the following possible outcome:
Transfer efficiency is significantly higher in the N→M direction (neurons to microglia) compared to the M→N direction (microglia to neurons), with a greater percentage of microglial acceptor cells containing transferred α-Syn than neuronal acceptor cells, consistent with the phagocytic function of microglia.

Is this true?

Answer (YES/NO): YES